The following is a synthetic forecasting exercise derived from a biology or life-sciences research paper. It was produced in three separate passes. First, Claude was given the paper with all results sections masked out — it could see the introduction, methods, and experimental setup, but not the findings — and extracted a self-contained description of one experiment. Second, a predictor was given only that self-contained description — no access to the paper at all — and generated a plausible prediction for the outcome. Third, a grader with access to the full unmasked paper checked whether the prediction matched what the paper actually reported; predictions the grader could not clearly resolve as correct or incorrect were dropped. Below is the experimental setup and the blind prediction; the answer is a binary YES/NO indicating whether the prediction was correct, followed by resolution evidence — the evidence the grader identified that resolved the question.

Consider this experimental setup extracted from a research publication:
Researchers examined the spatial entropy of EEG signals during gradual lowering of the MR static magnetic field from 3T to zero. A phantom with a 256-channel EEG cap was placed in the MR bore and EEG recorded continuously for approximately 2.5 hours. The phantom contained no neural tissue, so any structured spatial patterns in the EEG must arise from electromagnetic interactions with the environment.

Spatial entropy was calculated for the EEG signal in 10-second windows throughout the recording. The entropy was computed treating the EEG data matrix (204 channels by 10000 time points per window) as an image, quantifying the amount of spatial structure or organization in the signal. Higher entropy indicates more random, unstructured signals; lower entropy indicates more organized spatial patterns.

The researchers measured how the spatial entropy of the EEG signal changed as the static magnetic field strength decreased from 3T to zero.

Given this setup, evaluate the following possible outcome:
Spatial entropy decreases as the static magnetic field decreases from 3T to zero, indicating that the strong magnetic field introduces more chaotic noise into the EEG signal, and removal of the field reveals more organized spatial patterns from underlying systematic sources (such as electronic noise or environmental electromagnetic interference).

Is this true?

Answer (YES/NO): NO